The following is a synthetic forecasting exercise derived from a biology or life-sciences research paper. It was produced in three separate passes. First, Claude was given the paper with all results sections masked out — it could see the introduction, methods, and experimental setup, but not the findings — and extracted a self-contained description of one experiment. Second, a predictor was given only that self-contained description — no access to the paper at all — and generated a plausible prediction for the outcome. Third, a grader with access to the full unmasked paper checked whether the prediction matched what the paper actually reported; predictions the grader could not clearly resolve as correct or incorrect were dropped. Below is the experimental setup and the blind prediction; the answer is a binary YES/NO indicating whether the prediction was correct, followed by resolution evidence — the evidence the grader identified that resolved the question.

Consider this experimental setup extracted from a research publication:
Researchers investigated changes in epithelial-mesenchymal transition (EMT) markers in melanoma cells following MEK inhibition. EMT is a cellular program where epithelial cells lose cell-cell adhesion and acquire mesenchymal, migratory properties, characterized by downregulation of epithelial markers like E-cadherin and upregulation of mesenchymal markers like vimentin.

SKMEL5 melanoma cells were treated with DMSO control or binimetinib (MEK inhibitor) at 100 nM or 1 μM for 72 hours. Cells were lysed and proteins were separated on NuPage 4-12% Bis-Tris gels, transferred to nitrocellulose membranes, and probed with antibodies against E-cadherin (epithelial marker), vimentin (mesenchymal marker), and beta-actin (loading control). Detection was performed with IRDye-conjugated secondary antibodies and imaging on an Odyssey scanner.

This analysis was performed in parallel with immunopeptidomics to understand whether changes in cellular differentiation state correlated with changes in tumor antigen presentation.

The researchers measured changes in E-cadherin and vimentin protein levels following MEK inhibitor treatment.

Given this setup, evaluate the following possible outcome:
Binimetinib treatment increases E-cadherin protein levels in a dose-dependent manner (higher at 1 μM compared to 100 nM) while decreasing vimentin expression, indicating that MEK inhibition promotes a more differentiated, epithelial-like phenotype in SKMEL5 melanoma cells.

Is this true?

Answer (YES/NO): NO